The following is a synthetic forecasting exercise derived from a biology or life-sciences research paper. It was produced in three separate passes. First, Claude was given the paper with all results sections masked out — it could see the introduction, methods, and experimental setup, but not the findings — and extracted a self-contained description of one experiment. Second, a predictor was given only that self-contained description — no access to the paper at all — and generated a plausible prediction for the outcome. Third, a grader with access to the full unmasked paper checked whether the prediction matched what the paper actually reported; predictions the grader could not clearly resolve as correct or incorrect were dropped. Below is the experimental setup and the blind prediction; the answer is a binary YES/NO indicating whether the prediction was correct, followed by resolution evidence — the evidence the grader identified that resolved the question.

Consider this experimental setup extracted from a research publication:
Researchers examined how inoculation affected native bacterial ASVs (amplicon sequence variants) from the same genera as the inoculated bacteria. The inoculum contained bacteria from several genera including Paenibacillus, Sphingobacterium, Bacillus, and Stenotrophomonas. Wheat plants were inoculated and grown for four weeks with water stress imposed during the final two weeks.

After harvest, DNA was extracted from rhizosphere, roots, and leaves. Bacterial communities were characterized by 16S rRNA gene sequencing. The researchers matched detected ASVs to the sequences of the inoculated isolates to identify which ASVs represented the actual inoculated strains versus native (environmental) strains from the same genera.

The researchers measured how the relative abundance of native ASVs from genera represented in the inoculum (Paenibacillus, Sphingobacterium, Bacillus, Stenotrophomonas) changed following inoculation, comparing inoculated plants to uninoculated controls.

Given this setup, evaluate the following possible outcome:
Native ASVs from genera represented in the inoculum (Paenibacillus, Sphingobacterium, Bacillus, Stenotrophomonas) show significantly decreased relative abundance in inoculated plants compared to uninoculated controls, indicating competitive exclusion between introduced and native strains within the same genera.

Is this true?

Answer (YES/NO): YES